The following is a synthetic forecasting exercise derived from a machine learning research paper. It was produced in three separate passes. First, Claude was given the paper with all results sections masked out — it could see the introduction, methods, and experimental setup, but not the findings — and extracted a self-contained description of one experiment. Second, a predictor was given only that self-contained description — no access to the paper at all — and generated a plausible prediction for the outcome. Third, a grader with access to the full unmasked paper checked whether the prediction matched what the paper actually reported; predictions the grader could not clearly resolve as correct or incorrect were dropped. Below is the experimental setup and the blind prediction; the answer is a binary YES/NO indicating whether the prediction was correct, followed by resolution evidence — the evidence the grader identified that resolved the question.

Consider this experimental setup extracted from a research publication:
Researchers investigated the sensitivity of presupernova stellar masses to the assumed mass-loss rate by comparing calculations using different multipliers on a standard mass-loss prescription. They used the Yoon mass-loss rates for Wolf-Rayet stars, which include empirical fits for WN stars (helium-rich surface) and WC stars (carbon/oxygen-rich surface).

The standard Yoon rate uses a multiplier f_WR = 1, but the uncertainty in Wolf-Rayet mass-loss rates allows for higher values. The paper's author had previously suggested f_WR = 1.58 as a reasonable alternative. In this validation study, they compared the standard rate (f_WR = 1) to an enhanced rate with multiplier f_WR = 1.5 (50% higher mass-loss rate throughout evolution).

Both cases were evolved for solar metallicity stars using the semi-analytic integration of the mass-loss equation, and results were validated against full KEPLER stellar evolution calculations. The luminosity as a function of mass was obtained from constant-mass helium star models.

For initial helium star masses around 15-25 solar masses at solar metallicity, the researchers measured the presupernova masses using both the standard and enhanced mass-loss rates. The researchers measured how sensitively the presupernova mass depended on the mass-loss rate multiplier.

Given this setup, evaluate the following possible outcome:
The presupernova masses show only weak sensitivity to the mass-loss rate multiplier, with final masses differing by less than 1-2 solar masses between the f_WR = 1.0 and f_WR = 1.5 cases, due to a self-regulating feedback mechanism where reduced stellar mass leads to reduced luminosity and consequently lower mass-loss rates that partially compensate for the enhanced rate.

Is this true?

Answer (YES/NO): NO